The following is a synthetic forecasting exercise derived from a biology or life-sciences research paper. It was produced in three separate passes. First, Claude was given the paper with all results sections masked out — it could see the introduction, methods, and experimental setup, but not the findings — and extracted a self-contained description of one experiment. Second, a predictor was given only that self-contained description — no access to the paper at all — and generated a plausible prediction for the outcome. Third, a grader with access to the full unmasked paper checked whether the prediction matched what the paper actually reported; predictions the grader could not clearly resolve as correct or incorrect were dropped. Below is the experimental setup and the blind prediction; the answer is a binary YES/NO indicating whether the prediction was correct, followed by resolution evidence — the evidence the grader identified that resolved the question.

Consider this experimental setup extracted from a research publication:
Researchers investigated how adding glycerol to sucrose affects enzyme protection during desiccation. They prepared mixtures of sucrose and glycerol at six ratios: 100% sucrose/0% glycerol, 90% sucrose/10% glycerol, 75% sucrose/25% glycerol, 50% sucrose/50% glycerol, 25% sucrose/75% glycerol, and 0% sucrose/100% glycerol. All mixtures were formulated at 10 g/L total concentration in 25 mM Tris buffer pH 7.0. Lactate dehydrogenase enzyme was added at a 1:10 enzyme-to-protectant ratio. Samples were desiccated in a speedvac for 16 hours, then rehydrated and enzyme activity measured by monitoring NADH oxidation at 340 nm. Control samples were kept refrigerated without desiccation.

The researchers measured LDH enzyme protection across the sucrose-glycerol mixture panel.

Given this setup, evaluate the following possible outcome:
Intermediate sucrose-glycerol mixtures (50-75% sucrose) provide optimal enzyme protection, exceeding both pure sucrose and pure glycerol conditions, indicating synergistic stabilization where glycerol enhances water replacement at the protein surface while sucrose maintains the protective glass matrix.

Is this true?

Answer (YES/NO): NO